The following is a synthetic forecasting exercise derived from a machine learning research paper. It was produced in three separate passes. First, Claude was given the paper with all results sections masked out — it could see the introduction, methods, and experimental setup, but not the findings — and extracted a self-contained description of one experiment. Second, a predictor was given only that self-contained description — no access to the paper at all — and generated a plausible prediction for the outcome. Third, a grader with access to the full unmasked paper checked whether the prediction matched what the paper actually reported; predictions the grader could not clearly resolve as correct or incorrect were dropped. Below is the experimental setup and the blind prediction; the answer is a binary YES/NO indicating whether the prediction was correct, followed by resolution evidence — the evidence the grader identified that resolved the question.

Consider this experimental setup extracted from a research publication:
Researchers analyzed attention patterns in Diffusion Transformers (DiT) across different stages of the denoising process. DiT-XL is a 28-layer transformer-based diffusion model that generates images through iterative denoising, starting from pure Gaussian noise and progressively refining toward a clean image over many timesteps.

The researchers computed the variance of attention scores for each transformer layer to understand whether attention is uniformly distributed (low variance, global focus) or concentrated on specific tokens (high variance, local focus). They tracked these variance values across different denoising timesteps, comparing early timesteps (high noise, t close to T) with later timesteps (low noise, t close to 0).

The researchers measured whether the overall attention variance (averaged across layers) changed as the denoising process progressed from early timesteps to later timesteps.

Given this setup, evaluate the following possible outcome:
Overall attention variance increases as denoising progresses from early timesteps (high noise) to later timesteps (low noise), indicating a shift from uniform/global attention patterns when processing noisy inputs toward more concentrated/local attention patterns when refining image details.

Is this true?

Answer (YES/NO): YES